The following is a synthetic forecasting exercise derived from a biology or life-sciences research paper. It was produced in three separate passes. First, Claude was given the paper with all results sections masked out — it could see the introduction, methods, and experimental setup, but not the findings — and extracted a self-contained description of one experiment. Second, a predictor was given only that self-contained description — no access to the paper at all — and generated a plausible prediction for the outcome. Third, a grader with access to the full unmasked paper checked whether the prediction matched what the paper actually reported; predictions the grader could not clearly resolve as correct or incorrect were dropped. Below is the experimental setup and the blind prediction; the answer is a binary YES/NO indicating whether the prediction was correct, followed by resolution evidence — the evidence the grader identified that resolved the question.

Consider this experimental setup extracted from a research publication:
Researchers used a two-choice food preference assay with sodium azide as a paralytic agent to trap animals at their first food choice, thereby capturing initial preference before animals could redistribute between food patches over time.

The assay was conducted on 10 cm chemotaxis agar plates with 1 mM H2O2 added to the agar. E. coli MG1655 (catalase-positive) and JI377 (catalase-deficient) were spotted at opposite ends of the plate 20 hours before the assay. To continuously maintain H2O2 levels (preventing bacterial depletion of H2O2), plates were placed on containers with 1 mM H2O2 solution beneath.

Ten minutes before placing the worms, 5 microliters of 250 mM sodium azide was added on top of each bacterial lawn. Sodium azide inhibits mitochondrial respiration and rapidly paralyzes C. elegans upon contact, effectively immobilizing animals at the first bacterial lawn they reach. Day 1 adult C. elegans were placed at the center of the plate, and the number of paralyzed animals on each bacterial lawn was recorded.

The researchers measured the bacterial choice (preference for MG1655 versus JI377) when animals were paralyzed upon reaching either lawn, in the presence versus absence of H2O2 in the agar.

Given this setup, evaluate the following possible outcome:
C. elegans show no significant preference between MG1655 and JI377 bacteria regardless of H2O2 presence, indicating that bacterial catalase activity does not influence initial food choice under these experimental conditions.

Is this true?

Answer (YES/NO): NO